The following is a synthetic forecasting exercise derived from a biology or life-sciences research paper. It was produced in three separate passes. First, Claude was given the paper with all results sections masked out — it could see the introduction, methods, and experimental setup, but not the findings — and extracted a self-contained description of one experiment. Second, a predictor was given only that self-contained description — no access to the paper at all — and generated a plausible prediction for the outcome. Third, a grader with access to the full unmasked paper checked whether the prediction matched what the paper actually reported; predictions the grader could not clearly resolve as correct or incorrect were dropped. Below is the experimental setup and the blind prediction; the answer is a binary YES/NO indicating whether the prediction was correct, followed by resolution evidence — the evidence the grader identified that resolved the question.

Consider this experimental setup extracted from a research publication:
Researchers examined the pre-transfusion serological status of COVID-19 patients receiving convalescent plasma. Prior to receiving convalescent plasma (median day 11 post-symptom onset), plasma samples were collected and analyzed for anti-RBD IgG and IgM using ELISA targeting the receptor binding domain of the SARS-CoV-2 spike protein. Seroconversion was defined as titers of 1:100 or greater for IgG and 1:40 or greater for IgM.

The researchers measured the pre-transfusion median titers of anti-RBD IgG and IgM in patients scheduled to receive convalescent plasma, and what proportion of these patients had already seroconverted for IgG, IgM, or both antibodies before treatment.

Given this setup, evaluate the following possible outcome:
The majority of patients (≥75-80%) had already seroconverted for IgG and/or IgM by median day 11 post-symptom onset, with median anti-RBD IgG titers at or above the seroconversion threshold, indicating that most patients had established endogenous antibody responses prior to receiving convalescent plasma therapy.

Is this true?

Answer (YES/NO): YES